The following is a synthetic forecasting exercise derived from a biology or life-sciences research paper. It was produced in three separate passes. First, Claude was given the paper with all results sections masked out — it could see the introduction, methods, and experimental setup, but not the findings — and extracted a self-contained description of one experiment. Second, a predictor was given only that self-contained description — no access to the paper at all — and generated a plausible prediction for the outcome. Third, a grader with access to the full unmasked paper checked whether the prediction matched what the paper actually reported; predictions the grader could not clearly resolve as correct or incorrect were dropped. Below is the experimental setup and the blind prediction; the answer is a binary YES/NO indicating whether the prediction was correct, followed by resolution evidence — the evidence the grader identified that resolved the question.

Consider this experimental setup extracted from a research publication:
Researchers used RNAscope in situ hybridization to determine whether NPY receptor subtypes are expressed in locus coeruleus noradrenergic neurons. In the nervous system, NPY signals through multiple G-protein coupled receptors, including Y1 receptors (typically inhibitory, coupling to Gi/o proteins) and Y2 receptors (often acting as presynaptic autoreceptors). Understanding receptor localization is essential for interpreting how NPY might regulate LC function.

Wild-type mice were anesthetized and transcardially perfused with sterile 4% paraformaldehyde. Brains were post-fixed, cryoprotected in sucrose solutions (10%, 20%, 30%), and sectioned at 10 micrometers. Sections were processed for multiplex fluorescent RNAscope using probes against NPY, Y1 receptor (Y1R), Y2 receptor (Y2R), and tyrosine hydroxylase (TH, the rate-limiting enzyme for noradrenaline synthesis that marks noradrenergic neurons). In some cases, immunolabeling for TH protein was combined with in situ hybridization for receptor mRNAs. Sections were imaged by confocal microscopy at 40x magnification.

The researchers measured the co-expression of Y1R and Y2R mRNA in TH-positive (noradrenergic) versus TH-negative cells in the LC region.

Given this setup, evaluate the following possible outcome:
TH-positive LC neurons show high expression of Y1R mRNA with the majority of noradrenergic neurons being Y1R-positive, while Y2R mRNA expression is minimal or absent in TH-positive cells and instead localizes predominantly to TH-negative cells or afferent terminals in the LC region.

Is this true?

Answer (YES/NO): NO